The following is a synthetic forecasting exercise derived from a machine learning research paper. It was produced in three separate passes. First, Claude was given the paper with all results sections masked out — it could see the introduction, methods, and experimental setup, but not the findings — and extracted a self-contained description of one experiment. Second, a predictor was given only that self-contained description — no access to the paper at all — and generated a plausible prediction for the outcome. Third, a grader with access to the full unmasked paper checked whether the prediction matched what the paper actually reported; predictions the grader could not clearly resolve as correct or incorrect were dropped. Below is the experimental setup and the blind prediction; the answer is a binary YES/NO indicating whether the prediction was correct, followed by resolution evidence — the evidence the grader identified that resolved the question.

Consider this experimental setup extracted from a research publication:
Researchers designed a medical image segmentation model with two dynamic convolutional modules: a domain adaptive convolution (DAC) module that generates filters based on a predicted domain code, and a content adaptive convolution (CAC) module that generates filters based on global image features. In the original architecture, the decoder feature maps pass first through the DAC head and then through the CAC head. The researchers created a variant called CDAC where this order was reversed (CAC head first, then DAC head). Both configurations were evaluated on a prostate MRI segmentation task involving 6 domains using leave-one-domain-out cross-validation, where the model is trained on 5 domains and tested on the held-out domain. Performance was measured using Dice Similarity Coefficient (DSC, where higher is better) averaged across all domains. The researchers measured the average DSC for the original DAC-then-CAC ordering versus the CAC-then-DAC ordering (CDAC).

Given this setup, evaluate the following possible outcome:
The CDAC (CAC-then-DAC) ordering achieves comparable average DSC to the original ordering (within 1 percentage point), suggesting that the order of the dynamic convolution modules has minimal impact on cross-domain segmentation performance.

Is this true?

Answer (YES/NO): YES